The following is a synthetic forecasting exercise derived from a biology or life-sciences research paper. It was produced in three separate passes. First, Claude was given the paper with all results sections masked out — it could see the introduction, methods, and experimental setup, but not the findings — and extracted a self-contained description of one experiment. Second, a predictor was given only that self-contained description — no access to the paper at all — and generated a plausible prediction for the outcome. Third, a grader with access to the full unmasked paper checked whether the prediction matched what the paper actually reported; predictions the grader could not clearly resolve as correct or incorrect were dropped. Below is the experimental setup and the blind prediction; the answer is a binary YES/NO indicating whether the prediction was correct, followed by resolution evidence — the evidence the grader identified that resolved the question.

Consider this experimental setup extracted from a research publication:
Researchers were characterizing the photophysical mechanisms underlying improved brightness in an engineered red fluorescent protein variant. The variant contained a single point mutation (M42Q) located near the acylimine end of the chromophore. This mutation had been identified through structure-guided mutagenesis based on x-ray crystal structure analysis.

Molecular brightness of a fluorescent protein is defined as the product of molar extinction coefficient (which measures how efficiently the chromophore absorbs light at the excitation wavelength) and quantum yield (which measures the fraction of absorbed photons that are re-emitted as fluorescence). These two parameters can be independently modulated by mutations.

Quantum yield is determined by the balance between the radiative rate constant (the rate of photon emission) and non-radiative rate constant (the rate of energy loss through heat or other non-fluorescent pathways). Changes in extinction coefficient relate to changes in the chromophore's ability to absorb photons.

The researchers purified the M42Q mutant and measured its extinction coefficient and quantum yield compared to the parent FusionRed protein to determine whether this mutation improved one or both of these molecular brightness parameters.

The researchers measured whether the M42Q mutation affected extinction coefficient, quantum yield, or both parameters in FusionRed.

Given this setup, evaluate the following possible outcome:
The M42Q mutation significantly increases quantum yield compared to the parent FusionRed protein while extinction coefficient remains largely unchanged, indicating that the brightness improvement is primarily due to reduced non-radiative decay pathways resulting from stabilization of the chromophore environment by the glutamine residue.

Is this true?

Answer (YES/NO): NO